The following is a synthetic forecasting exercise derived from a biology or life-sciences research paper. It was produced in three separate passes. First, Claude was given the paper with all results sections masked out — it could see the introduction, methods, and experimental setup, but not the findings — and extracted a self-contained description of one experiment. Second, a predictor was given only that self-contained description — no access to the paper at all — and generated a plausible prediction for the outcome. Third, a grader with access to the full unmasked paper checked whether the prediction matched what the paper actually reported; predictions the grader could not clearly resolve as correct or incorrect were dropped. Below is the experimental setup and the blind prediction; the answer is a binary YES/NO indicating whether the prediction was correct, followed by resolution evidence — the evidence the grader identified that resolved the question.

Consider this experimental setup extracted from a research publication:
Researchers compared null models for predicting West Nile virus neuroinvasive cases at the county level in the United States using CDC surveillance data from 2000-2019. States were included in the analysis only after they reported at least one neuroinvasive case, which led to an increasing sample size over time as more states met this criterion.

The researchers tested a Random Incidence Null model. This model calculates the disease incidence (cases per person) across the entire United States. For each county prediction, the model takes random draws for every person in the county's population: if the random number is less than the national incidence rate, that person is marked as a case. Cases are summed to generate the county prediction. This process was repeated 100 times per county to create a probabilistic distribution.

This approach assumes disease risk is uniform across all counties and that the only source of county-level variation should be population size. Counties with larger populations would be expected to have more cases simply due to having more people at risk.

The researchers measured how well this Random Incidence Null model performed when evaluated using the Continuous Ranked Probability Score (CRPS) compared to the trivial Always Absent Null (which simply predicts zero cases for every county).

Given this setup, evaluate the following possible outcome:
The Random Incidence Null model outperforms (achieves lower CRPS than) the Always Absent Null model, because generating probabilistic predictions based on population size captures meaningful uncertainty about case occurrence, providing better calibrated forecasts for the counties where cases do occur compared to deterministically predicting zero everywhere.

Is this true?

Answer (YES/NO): NO